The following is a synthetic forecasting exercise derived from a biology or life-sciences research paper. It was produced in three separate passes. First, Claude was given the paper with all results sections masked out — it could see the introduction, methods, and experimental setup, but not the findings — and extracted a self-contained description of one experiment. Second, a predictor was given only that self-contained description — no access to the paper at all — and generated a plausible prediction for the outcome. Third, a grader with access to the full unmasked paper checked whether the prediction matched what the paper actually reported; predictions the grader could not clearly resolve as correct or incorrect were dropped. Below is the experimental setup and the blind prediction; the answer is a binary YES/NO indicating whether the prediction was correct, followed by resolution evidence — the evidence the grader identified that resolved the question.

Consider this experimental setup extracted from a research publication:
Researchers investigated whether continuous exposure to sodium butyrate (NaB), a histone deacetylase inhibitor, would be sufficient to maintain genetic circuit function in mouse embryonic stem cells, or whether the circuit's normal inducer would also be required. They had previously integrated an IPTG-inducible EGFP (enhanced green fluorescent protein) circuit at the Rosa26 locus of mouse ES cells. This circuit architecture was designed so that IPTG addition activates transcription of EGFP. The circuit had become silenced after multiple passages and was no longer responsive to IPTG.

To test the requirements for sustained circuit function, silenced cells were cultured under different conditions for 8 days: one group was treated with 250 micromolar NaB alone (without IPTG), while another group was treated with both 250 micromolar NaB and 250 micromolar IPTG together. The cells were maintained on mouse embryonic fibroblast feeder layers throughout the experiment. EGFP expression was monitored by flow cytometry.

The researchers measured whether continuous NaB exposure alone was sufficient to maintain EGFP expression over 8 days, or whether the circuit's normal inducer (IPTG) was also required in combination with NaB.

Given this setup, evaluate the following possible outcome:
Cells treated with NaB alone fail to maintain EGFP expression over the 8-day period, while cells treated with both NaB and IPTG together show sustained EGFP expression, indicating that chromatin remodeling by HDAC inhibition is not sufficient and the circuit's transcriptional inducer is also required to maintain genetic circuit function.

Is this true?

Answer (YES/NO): YES